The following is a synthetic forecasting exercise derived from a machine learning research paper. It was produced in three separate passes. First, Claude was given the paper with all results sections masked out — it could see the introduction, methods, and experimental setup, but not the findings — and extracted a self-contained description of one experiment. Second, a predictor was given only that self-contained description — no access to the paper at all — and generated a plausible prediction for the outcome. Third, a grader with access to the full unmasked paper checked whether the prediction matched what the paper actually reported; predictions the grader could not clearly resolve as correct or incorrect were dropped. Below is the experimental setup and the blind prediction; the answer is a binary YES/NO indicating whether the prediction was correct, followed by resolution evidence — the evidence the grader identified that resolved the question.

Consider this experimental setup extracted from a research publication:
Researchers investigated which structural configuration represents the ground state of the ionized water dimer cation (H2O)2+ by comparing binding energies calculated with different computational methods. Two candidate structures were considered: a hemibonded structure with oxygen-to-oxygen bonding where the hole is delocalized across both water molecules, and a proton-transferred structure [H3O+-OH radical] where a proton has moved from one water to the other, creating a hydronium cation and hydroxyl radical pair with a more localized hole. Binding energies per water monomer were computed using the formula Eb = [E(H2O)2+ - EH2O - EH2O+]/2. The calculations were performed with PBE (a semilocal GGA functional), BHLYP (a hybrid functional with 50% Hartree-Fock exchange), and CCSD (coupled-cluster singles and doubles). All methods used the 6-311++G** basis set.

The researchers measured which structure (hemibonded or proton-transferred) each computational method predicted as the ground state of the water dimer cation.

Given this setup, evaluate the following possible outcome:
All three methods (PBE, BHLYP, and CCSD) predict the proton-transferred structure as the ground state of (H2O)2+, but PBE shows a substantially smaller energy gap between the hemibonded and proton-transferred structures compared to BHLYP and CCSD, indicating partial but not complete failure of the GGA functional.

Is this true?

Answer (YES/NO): NO